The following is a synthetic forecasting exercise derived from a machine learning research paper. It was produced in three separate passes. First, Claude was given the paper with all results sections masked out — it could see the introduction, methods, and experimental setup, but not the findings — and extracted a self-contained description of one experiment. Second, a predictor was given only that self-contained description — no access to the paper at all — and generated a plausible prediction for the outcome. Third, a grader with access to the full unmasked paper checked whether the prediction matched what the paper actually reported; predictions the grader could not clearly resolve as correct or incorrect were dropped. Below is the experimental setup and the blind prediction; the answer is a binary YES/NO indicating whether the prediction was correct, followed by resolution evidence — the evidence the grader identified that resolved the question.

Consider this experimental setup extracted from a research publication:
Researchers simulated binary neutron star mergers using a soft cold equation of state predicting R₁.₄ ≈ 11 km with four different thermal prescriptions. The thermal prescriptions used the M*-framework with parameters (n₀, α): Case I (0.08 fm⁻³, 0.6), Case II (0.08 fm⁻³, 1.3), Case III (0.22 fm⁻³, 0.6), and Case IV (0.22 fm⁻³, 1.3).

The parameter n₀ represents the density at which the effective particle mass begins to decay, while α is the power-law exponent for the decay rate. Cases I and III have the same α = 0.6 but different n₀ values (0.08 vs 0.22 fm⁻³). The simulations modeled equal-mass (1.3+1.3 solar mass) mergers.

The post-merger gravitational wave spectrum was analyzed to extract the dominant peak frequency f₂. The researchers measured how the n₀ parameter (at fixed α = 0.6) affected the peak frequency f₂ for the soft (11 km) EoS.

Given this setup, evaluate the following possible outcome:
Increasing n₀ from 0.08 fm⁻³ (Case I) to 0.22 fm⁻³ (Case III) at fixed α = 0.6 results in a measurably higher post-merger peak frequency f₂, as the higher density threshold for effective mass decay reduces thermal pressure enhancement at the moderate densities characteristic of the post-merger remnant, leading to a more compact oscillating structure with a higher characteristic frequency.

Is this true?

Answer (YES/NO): NO